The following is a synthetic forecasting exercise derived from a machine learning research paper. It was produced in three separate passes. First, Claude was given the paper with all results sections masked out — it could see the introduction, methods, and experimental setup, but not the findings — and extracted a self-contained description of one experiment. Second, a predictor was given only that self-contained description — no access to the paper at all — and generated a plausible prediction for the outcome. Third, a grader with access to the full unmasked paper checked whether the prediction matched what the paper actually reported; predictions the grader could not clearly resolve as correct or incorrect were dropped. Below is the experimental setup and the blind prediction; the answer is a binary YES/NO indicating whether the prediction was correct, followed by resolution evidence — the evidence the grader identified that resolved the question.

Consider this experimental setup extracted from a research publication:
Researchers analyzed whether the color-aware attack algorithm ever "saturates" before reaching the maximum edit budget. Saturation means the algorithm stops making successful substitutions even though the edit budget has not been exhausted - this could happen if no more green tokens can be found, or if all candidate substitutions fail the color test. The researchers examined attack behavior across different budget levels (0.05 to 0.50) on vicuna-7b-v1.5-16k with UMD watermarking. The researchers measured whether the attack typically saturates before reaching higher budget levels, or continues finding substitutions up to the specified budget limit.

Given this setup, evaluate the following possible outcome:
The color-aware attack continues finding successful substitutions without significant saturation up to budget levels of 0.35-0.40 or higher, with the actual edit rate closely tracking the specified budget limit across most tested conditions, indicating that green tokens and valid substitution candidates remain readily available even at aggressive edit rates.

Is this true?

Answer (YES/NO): NO